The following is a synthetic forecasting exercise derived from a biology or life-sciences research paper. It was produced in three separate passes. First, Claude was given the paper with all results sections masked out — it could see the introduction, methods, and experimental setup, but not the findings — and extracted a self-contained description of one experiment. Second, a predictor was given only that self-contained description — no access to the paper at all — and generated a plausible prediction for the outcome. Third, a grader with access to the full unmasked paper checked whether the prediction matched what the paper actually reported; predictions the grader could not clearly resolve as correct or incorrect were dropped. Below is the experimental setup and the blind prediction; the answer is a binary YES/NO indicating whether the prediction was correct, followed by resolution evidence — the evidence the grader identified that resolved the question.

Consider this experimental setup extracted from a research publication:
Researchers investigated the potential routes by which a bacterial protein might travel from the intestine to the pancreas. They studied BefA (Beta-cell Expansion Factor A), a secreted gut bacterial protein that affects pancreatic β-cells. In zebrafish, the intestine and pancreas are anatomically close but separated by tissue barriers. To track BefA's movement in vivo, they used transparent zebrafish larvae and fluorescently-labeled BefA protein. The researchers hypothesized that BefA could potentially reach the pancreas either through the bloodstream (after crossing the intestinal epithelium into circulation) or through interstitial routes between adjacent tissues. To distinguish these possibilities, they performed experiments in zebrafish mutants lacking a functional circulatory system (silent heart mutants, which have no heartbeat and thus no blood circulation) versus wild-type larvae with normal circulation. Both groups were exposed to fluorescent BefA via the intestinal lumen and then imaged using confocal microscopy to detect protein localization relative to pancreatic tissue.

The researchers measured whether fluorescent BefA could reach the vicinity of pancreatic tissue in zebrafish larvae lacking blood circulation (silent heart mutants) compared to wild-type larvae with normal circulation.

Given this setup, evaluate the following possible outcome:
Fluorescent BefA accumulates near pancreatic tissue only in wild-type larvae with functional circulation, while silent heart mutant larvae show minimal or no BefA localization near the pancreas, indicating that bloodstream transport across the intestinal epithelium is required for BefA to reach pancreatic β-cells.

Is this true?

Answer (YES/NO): NO